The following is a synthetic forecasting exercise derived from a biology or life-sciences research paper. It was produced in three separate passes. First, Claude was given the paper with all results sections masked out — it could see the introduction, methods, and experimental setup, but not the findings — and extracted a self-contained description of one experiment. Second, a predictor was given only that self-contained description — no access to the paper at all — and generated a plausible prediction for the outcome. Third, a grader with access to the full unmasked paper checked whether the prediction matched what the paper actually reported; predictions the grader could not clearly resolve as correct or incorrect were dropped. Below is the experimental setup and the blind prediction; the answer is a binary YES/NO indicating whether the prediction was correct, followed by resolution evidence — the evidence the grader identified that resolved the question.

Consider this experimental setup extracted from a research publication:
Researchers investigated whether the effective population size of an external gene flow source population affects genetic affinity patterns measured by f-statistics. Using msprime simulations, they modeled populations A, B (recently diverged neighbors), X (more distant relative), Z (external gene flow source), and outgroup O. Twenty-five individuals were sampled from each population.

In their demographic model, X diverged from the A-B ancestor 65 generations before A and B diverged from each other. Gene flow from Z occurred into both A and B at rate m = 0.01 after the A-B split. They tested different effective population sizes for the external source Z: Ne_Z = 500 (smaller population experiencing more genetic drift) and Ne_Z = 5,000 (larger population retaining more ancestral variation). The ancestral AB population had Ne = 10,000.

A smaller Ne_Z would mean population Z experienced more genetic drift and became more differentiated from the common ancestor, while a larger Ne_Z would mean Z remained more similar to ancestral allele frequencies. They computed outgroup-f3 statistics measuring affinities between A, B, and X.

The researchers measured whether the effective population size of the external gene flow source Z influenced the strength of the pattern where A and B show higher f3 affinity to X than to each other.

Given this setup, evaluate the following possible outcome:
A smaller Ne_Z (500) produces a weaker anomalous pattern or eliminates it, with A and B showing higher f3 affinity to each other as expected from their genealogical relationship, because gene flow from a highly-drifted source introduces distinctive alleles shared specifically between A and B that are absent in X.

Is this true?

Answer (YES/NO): YES